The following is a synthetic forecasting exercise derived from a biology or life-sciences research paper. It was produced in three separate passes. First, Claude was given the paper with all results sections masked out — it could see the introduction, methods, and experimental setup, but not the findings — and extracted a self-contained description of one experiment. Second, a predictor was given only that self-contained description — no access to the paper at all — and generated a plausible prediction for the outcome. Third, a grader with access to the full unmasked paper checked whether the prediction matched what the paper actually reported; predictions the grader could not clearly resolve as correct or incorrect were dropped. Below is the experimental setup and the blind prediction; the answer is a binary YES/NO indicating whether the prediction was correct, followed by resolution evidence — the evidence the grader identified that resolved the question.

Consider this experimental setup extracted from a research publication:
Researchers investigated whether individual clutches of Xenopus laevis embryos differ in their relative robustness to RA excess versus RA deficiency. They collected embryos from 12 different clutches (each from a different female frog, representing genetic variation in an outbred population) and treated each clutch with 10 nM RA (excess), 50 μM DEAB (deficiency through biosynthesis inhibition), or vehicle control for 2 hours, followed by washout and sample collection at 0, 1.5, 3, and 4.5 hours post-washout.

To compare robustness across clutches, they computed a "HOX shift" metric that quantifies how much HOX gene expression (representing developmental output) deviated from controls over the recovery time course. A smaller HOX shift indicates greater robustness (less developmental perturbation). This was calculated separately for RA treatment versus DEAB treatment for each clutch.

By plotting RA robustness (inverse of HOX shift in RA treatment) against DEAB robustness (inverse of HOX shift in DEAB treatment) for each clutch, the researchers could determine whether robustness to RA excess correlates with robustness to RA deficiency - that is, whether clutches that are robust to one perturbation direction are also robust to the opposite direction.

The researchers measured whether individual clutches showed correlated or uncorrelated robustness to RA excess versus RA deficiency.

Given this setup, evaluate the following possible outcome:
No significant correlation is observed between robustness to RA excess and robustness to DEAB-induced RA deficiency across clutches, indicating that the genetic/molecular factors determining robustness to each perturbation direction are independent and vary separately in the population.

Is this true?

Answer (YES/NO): NO